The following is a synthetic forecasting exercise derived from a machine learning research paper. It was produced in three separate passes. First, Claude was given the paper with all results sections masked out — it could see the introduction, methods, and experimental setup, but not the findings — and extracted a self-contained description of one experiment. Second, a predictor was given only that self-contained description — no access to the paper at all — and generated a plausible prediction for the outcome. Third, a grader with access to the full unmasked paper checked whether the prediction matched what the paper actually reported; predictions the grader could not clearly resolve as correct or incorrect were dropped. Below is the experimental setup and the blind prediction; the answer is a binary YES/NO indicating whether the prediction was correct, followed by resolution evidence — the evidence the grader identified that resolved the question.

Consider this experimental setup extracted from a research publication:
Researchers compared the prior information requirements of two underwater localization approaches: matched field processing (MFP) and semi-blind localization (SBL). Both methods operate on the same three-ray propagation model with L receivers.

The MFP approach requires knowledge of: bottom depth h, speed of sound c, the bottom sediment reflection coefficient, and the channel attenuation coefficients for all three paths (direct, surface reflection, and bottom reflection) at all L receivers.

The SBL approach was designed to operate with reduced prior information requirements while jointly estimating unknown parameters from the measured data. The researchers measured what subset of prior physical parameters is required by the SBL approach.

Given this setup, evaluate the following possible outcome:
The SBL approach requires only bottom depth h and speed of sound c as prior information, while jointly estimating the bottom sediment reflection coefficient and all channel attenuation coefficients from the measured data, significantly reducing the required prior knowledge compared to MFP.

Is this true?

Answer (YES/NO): YES